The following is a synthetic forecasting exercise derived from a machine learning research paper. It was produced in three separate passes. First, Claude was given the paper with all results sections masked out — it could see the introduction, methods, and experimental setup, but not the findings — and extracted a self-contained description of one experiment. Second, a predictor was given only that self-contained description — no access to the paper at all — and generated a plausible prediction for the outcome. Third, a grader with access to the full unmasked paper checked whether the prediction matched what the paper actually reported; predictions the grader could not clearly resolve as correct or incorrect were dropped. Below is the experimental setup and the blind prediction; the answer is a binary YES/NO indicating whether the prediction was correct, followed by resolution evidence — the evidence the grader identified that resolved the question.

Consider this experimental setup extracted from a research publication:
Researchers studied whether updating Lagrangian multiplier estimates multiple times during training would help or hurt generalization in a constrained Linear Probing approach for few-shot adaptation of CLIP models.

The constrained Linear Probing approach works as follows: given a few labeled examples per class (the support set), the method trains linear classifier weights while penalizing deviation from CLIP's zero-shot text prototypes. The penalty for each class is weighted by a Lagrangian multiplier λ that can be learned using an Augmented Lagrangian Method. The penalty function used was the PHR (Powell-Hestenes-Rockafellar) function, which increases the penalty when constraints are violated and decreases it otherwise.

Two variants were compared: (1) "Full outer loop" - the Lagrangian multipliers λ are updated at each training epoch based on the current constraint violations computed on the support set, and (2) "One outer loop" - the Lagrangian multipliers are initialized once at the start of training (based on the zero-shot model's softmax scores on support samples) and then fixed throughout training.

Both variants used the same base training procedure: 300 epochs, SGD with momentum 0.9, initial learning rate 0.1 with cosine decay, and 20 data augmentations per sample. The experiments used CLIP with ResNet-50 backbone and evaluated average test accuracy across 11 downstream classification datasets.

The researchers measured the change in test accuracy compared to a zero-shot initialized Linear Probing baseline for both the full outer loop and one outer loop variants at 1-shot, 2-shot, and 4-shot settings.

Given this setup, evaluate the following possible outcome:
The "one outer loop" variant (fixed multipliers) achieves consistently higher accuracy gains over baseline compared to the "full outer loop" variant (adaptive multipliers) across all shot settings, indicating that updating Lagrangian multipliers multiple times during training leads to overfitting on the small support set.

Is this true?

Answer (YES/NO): YES